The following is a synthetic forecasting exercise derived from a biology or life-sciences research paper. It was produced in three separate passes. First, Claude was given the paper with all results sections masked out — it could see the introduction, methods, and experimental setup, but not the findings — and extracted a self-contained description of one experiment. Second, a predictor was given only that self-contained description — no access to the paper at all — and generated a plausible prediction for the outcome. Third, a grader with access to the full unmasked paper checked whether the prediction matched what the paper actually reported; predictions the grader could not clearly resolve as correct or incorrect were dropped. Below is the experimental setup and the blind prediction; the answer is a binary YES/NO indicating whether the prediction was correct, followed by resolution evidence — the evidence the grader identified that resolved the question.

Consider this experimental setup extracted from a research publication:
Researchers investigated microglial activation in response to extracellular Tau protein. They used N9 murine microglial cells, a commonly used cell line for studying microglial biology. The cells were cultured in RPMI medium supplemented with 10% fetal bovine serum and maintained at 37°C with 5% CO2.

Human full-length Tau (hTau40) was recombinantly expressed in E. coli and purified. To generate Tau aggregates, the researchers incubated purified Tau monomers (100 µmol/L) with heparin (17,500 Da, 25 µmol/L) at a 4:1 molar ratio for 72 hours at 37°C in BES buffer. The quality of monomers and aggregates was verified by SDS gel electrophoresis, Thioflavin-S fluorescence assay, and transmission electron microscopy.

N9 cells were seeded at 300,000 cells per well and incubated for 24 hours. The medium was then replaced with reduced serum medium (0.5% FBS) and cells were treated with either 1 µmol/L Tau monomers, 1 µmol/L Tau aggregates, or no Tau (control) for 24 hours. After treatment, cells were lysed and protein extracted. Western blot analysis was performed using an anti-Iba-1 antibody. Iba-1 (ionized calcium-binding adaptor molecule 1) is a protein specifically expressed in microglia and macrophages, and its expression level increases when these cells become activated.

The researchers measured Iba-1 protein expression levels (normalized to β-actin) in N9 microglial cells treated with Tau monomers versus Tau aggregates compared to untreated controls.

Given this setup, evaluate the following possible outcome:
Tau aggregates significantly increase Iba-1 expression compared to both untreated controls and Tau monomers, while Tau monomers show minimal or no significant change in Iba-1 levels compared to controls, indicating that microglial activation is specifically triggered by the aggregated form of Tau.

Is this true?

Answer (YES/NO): NO